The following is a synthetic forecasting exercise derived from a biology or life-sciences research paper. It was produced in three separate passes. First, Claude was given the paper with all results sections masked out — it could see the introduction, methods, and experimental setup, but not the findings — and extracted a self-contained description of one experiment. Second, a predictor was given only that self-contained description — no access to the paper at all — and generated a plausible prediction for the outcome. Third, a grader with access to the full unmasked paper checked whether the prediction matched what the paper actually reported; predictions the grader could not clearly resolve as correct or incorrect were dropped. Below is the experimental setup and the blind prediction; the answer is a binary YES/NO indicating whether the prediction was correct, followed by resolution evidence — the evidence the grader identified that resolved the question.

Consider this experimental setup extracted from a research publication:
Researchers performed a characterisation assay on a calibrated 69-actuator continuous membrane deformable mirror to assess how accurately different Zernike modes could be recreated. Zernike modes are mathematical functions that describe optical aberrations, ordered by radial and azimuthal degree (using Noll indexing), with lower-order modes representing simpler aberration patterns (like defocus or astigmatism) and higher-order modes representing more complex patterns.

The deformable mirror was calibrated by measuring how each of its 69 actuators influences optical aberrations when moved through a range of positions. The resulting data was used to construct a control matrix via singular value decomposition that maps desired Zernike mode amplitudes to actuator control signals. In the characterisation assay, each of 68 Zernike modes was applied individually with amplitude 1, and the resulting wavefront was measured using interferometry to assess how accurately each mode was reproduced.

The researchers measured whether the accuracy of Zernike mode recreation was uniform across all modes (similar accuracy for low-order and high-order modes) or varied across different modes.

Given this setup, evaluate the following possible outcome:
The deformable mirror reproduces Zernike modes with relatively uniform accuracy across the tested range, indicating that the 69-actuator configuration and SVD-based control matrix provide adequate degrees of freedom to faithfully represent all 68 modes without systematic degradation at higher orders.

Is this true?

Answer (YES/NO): NO